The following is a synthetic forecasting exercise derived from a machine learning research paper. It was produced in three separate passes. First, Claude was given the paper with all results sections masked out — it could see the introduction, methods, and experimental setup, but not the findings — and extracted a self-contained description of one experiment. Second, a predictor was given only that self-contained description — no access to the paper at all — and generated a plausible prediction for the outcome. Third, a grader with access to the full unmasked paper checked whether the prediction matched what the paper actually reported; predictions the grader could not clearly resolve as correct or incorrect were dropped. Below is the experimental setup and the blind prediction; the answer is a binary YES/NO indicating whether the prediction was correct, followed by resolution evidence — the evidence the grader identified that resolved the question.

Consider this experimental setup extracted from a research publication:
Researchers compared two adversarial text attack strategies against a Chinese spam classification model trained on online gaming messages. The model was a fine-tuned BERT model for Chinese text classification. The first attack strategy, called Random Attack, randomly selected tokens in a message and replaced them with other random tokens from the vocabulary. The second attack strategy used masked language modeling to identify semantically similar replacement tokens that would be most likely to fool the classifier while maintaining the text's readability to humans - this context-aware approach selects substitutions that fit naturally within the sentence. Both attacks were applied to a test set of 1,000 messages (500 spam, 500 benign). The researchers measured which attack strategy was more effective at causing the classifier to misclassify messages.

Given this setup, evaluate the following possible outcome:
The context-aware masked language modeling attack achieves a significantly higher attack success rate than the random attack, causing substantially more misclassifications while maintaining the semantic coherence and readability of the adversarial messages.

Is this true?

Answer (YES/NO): NO